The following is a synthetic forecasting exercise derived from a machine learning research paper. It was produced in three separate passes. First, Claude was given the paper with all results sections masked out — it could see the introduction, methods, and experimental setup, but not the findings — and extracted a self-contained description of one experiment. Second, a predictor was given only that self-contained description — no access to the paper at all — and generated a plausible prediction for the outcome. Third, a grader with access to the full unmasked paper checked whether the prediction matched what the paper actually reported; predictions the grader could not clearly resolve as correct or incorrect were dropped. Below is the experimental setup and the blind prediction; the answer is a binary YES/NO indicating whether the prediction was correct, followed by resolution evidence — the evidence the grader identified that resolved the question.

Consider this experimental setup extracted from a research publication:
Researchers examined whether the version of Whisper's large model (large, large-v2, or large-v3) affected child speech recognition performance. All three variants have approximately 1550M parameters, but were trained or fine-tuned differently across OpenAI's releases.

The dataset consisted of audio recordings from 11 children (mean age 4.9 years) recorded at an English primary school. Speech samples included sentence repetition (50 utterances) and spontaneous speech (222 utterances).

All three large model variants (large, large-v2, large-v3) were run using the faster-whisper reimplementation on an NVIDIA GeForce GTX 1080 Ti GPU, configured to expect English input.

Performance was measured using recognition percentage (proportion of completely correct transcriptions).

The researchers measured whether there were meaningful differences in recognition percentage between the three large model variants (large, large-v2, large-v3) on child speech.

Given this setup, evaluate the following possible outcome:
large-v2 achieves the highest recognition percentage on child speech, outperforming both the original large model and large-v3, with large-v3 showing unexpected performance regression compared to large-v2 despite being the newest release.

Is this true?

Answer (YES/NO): NO